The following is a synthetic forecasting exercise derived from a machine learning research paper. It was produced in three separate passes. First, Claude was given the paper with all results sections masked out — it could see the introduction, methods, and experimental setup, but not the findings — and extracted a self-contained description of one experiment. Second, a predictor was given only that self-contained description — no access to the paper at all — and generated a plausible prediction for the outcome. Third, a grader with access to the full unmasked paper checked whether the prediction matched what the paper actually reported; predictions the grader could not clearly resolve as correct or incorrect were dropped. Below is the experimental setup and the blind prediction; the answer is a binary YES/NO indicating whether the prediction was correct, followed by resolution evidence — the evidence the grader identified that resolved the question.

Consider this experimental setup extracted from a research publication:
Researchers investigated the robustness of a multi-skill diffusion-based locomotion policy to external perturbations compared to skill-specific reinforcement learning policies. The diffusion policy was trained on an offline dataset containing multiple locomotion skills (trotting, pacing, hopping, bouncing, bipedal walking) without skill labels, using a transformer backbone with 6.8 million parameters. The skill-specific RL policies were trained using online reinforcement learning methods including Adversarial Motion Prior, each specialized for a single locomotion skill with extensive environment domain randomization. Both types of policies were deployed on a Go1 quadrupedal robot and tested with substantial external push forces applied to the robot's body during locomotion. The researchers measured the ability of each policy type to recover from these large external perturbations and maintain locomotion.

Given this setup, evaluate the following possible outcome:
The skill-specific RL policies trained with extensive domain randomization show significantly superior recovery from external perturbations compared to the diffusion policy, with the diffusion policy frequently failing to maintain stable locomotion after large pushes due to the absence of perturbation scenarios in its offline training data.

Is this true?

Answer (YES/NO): YES